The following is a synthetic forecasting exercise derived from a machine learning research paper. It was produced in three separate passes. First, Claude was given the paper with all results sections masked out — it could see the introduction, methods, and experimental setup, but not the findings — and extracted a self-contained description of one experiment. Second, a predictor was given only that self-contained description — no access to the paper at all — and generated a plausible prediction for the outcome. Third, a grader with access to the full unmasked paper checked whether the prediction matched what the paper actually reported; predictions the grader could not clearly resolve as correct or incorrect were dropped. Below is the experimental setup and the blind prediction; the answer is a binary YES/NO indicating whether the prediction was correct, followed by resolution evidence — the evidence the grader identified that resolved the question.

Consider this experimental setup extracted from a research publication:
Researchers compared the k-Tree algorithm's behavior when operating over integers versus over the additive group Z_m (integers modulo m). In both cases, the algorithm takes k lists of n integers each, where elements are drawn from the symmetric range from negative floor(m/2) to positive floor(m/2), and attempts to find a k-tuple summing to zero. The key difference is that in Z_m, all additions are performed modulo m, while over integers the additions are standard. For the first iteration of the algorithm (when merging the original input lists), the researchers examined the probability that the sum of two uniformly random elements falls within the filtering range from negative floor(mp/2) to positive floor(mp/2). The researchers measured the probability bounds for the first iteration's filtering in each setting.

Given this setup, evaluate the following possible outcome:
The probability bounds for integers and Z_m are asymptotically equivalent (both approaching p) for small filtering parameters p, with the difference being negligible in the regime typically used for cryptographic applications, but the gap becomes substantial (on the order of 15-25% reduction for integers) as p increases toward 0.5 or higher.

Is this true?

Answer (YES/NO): NO